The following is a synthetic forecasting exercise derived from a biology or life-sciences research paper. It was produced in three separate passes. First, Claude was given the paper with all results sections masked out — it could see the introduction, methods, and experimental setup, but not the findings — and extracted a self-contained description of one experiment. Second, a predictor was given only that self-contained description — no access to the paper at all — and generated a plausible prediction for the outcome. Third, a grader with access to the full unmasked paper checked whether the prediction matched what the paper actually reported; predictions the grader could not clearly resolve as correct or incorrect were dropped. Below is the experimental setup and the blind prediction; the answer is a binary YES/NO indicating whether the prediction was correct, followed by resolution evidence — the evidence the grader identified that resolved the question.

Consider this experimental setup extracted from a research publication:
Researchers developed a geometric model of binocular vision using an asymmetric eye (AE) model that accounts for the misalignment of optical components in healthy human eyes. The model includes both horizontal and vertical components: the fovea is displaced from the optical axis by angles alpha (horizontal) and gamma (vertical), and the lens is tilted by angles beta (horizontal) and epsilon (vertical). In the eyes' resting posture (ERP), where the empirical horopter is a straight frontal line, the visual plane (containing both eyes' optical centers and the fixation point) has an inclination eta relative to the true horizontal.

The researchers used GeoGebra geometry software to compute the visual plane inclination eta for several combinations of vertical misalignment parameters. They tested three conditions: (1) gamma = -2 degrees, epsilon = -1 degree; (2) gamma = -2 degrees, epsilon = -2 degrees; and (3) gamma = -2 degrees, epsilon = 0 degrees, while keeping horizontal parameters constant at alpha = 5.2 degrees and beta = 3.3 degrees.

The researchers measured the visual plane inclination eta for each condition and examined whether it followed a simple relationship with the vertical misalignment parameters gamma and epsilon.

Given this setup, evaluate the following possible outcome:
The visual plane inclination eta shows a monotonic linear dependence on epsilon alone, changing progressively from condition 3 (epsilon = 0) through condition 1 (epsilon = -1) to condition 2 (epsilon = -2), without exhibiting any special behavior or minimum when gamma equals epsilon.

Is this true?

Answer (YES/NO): NO